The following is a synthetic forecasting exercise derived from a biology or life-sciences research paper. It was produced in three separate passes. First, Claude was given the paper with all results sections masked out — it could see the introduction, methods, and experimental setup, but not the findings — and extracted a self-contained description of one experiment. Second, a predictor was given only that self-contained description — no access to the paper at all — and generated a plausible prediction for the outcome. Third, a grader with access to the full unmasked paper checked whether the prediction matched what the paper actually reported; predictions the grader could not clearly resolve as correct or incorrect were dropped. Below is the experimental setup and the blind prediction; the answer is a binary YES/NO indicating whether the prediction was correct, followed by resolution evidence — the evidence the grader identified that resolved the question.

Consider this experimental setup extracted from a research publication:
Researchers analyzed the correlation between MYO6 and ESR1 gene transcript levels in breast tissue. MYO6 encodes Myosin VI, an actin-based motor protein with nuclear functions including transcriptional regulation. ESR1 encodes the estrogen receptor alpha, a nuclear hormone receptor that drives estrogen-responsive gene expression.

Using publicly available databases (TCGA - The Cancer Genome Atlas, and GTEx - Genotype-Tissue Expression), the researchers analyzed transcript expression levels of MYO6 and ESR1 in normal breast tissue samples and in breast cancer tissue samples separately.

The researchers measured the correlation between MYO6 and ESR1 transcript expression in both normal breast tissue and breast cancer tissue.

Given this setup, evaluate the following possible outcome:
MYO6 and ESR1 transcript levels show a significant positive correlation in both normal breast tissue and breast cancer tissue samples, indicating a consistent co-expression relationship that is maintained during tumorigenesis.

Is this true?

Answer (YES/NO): YES